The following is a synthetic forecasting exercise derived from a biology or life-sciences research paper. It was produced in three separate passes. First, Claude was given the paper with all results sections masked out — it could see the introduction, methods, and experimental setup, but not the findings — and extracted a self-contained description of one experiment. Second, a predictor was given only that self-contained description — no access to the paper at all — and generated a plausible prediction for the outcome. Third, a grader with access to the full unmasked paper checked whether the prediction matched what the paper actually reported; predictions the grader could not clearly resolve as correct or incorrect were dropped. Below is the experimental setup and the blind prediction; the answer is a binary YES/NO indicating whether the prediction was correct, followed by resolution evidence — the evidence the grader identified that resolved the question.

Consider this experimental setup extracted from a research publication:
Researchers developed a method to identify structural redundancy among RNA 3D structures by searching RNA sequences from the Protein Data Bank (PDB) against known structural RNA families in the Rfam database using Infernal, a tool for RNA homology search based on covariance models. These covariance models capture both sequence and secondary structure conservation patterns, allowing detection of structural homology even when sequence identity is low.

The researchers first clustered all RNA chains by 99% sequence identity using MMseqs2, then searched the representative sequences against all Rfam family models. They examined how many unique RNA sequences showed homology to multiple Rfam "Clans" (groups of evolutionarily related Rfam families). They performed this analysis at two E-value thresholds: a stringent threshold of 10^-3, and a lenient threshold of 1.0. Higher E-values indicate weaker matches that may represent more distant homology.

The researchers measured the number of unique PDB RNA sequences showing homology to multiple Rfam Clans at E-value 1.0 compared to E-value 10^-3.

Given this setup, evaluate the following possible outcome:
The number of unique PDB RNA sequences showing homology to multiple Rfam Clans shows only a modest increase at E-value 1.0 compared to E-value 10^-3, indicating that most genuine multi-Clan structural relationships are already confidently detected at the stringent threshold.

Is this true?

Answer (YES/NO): NO